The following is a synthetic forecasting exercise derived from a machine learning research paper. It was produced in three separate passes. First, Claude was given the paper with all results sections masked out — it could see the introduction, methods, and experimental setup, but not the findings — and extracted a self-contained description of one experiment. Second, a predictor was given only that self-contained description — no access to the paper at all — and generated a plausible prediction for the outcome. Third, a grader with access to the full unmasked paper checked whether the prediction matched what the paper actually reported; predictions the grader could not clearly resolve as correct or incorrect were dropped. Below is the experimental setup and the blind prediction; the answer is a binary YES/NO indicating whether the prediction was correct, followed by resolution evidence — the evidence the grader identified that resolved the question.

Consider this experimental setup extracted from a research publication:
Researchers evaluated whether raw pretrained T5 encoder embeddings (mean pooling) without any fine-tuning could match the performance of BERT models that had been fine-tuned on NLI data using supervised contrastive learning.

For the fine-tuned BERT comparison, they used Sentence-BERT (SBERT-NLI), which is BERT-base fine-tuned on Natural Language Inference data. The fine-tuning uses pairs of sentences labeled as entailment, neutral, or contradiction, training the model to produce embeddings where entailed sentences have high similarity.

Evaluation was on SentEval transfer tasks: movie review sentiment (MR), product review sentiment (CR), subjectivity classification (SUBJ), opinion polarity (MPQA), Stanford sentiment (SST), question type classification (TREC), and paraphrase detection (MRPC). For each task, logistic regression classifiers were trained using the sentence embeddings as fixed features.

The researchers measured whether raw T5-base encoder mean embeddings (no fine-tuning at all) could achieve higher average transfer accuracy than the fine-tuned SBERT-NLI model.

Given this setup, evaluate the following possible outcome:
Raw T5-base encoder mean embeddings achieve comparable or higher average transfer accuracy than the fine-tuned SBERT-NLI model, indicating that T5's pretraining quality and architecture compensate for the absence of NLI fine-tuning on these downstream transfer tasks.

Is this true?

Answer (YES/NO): YES